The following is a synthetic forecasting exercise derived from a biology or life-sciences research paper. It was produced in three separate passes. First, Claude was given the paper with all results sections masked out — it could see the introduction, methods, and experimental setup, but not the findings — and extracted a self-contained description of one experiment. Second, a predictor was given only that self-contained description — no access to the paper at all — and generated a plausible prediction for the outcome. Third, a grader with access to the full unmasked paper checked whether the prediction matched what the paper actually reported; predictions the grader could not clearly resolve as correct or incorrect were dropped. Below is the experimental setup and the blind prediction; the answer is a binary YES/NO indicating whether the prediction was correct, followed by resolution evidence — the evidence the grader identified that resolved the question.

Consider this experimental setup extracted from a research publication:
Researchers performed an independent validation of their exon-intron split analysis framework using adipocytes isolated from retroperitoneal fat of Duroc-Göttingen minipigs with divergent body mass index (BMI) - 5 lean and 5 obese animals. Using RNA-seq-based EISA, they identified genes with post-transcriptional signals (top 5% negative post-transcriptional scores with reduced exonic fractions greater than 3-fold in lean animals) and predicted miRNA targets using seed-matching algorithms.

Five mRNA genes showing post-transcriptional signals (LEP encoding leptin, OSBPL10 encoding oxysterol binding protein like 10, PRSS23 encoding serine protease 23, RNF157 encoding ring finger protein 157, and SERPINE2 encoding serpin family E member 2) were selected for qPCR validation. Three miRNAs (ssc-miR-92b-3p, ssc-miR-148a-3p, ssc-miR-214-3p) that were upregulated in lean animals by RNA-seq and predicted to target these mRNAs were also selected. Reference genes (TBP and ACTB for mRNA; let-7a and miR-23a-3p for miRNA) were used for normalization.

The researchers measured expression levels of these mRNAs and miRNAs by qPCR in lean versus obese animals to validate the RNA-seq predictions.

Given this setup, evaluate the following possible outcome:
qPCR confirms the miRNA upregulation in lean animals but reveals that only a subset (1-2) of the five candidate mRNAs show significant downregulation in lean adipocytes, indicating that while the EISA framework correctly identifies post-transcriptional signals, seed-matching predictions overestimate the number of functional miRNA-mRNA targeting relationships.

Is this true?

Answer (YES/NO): NO